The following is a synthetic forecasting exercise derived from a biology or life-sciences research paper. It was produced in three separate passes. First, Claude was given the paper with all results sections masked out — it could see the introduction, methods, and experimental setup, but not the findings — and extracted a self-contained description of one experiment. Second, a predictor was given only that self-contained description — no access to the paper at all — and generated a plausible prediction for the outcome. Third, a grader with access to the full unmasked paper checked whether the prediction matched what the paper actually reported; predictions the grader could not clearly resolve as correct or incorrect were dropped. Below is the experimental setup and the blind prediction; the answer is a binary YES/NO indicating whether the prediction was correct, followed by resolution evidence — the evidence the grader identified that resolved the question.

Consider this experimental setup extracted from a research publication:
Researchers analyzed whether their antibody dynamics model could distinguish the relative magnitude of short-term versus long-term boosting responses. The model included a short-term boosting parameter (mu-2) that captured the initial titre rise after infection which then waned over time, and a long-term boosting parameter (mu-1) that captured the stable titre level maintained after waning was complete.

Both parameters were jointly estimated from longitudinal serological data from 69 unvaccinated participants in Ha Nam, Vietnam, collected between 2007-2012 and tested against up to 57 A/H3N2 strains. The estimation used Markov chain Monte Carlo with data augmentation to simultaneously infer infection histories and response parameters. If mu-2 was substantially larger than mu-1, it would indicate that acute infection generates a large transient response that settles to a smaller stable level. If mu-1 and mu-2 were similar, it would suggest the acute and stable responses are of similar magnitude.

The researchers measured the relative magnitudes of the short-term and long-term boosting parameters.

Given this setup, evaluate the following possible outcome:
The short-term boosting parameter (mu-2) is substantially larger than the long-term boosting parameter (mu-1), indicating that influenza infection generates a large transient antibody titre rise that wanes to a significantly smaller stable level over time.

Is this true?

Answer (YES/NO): YES